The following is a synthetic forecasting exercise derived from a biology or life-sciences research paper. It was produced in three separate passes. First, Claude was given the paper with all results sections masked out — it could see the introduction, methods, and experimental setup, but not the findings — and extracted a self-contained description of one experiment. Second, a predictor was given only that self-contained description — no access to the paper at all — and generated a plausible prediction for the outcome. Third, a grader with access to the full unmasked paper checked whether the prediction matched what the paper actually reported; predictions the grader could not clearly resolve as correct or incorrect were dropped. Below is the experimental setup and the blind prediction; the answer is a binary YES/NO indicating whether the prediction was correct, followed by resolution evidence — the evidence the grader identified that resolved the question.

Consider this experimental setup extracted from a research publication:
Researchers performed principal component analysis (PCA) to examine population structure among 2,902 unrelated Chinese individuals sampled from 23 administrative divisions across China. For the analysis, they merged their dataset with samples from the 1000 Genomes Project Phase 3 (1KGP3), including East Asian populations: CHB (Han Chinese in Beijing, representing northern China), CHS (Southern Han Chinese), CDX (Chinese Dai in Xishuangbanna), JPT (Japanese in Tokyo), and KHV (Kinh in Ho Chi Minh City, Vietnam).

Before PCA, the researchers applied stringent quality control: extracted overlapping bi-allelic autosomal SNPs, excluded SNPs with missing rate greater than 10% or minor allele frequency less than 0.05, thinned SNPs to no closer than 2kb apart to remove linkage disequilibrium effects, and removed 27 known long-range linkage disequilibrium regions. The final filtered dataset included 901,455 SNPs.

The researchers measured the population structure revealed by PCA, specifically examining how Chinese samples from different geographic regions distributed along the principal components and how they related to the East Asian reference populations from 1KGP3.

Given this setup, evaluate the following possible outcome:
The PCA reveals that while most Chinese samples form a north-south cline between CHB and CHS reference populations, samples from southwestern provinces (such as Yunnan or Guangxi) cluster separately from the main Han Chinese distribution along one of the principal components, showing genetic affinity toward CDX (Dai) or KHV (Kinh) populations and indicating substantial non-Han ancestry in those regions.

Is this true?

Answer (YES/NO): NO